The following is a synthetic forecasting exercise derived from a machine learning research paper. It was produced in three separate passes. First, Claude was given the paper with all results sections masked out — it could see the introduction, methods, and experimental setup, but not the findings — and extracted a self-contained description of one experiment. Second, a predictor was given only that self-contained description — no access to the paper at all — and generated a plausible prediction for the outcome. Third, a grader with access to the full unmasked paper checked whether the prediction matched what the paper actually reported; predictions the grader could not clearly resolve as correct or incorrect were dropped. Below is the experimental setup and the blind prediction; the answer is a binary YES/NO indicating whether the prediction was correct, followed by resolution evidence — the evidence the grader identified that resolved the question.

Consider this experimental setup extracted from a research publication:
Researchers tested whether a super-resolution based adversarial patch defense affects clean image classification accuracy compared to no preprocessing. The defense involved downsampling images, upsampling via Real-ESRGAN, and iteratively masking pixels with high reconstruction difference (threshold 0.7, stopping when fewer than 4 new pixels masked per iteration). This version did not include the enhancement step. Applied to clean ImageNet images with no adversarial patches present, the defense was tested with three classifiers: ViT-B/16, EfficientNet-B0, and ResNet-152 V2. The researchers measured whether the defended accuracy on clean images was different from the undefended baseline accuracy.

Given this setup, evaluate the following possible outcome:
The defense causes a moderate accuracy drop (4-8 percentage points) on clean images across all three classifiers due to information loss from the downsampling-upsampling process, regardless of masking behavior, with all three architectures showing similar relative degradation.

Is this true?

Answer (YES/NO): NO